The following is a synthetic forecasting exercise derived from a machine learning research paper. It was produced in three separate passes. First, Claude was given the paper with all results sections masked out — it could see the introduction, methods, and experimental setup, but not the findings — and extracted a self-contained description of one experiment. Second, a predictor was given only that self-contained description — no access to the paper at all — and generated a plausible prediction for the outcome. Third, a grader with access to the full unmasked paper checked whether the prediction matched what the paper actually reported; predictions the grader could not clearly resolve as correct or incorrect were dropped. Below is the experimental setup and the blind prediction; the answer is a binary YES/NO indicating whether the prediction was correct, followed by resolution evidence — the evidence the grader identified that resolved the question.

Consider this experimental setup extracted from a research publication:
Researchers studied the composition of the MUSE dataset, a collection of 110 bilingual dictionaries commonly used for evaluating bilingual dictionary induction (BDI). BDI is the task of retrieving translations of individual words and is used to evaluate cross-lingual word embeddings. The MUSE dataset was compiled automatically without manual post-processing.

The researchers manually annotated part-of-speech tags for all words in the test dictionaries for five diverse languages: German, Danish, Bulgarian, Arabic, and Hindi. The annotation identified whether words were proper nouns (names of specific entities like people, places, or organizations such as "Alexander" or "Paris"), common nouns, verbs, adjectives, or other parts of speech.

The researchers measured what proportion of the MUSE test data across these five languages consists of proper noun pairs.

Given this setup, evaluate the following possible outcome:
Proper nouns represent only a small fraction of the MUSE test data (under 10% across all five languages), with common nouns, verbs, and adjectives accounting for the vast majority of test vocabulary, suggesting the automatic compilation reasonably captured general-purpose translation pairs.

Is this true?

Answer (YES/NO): NO